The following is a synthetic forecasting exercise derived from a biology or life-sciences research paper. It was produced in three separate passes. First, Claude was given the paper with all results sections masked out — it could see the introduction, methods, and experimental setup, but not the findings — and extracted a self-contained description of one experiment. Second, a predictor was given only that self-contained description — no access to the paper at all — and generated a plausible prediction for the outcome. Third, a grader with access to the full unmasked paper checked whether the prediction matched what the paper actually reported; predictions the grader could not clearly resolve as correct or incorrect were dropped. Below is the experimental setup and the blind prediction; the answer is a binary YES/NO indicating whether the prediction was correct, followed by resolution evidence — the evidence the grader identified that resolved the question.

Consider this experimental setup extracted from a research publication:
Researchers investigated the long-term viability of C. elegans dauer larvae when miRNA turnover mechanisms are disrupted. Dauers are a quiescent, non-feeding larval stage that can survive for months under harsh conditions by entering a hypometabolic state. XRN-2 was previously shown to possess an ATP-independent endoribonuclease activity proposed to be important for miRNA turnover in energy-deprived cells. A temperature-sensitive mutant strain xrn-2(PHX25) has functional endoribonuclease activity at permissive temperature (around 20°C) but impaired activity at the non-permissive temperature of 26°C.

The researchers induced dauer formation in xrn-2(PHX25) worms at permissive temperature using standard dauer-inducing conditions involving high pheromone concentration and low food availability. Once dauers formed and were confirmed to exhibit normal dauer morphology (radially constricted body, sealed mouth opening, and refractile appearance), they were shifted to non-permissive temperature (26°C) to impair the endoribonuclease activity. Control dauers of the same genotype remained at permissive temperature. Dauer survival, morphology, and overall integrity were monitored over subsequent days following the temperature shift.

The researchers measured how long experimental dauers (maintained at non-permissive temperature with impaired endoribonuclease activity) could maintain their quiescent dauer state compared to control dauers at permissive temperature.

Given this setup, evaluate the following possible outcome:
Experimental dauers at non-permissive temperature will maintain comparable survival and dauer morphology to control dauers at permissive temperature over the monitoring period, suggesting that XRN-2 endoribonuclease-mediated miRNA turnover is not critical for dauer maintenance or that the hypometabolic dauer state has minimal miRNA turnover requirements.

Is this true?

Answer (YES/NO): NO